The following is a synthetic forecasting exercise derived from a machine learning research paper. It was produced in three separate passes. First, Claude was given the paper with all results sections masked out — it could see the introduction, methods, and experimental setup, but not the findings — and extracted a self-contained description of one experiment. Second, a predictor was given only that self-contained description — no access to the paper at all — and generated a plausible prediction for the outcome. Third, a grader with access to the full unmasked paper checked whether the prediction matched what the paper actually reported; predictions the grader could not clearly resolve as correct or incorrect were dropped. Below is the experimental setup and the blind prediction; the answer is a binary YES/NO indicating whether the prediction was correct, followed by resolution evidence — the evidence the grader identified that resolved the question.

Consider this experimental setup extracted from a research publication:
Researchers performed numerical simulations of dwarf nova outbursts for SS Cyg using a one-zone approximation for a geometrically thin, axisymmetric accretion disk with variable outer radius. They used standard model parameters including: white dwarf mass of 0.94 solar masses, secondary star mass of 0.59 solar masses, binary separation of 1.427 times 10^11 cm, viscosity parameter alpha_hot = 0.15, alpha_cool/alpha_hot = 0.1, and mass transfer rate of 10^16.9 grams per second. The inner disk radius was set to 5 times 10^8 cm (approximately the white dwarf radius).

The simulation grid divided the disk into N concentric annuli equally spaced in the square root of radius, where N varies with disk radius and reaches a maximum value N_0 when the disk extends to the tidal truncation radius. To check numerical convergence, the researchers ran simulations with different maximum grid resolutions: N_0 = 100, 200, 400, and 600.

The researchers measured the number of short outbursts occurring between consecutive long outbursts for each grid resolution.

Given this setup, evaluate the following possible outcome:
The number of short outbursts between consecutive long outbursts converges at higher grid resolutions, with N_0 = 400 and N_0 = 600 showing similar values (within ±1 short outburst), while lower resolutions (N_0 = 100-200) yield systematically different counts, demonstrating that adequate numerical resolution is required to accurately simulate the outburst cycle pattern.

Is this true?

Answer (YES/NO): NO